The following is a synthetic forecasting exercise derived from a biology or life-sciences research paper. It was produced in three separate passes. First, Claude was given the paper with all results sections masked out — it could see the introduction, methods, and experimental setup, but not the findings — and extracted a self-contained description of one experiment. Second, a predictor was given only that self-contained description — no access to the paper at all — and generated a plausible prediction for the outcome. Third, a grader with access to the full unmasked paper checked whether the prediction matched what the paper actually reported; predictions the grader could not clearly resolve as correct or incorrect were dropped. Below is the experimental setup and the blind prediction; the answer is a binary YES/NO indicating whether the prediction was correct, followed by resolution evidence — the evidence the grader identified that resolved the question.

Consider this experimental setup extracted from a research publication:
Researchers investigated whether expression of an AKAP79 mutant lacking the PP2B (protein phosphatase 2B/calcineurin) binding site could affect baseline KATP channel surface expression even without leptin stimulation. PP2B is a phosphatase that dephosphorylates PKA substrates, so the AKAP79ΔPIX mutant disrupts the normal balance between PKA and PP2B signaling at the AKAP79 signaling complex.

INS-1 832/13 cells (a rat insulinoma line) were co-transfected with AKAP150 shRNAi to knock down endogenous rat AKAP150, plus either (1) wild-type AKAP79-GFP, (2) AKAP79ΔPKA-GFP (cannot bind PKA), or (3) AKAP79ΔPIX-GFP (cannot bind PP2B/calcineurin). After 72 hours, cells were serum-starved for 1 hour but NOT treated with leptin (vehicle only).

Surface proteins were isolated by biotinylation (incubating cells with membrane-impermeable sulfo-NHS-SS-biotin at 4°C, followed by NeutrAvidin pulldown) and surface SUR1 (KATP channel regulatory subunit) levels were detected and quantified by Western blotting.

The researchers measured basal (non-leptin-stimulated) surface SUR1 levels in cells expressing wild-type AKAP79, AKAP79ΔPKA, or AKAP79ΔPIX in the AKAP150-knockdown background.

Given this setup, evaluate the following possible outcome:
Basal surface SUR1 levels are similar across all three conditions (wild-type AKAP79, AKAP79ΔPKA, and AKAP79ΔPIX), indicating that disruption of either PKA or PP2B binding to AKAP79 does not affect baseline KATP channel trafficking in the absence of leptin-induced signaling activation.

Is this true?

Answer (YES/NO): NO